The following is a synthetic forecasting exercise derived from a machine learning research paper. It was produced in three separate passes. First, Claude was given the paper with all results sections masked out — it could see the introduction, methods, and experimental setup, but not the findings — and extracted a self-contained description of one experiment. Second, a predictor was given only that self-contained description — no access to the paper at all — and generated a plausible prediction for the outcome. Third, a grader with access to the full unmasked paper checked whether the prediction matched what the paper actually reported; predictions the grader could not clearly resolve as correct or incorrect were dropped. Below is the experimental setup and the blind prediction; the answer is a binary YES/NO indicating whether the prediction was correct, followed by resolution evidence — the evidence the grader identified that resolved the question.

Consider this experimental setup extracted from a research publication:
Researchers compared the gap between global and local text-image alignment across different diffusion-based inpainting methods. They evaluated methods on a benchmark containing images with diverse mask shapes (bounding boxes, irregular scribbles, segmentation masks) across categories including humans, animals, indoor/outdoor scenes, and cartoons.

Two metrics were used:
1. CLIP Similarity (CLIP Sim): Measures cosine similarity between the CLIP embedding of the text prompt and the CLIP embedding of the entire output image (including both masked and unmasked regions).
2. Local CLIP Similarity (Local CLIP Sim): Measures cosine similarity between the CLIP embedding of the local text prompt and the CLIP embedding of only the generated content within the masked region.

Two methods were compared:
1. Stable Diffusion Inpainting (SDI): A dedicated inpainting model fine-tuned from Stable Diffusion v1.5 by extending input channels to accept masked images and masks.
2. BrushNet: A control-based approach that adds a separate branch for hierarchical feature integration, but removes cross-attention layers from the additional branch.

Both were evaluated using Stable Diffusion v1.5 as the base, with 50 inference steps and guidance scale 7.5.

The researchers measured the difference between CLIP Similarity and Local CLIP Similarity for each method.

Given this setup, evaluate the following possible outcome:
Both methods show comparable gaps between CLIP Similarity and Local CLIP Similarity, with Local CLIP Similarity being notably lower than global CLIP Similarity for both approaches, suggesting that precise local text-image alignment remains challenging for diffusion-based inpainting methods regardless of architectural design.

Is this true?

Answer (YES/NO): NO